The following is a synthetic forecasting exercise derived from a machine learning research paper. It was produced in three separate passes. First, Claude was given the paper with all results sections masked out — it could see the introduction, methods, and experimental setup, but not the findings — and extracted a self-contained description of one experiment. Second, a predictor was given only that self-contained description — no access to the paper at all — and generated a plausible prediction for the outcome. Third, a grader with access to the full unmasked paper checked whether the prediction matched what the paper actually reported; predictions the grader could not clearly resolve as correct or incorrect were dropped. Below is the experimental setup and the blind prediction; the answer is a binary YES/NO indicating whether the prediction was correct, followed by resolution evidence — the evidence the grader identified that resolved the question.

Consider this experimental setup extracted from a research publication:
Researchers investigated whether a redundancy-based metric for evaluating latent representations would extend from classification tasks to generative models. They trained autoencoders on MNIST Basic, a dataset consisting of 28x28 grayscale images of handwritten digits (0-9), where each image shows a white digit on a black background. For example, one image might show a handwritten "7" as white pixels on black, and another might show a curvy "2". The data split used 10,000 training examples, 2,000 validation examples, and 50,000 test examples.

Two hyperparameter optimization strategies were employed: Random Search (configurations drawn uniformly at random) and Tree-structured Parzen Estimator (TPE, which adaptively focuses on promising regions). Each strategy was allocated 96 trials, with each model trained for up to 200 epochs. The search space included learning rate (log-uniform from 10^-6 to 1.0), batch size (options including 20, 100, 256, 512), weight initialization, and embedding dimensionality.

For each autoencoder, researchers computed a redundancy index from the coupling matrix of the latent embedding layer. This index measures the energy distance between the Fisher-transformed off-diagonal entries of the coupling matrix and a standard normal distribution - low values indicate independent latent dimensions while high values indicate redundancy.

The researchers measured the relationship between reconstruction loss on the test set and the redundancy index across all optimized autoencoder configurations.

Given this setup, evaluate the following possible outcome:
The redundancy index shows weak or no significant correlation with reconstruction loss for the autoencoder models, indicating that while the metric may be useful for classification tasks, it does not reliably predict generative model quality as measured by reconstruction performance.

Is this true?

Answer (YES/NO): NO